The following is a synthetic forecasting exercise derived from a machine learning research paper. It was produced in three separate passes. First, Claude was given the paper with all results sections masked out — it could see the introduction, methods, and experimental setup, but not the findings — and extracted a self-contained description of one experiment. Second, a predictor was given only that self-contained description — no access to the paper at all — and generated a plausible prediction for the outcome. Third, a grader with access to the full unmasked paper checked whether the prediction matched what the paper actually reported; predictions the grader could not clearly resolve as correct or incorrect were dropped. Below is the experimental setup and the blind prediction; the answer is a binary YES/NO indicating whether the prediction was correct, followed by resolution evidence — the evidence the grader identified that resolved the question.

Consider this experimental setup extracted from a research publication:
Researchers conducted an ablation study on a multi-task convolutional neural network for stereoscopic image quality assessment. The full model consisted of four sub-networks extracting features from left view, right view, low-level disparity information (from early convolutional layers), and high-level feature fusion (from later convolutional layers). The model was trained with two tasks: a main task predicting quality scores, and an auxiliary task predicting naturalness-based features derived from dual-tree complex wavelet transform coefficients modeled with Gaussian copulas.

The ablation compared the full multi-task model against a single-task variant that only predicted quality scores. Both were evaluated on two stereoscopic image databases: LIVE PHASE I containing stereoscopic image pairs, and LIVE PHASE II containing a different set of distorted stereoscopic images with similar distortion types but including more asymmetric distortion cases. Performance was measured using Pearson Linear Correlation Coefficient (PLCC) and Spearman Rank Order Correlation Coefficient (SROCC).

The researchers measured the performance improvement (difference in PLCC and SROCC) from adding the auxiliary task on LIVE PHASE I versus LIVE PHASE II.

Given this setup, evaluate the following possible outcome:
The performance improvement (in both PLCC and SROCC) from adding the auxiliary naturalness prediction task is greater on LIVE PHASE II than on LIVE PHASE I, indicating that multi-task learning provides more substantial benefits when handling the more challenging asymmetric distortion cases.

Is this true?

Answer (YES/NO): YES